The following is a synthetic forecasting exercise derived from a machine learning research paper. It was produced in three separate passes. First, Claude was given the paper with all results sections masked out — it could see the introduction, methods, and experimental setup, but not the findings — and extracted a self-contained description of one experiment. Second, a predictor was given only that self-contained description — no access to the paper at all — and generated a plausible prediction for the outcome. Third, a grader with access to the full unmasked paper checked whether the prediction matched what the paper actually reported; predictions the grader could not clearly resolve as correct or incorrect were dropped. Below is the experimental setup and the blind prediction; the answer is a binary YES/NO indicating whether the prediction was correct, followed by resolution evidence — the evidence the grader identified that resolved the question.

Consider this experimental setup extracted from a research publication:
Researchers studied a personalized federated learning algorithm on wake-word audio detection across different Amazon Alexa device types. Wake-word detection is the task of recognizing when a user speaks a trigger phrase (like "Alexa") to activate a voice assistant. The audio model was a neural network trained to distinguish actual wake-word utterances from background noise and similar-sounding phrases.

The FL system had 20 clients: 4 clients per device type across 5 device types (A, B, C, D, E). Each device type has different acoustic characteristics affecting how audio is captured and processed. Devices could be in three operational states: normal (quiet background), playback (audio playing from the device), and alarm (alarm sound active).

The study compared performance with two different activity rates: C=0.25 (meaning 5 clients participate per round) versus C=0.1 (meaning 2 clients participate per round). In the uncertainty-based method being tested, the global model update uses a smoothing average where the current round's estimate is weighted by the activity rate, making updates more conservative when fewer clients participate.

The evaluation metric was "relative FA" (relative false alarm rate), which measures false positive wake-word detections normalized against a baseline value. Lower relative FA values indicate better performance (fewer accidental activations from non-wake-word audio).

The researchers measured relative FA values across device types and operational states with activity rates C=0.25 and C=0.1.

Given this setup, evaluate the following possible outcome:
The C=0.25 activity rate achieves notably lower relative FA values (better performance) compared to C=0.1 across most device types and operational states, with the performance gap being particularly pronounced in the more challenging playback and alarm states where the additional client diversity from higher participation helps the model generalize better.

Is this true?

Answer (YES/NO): NO